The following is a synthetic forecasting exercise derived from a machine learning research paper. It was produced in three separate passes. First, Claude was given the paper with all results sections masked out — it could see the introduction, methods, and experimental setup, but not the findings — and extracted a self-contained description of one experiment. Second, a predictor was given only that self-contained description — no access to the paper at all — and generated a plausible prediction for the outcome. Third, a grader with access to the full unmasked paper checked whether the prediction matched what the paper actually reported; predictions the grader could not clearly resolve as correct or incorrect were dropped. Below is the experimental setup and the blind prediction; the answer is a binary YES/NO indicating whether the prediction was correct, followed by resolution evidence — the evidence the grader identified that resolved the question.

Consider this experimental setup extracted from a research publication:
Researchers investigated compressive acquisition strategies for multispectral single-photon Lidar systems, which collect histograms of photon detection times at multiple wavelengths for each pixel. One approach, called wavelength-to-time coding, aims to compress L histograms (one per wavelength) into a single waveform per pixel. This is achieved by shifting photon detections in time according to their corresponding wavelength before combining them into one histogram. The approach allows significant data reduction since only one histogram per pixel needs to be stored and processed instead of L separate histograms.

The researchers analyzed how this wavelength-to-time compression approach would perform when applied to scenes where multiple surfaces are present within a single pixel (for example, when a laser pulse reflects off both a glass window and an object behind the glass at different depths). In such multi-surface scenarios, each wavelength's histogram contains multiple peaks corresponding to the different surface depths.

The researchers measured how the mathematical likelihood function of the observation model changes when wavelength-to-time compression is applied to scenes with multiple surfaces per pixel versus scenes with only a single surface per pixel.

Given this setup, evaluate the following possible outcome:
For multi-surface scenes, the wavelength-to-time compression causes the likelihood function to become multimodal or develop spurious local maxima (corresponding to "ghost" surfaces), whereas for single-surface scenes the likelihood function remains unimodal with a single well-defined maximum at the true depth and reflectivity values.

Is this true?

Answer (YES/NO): YES